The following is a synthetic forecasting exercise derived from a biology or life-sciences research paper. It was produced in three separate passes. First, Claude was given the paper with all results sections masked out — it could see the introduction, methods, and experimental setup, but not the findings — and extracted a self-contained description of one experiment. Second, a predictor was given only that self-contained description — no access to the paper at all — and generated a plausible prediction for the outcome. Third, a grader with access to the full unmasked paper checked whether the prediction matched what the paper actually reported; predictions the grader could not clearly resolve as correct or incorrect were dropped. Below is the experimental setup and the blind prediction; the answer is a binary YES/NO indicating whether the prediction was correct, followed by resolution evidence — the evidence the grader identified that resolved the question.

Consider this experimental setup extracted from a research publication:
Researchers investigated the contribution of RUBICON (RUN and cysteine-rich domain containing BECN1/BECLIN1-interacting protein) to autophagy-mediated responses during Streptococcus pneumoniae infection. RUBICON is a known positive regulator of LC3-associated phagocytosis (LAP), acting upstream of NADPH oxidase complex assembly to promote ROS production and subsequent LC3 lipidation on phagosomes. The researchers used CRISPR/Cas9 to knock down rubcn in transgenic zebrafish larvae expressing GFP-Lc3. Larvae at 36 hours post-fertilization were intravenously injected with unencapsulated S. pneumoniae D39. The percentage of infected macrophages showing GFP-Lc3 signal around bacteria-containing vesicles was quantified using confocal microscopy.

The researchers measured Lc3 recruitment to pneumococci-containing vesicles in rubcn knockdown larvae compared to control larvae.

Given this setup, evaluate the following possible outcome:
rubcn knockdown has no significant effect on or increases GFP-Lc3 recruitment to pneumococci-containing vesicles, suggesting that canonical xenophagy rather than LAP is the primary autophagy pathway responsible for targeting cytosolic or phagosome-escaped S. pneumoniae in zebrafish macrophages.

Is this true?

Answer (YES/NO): NO